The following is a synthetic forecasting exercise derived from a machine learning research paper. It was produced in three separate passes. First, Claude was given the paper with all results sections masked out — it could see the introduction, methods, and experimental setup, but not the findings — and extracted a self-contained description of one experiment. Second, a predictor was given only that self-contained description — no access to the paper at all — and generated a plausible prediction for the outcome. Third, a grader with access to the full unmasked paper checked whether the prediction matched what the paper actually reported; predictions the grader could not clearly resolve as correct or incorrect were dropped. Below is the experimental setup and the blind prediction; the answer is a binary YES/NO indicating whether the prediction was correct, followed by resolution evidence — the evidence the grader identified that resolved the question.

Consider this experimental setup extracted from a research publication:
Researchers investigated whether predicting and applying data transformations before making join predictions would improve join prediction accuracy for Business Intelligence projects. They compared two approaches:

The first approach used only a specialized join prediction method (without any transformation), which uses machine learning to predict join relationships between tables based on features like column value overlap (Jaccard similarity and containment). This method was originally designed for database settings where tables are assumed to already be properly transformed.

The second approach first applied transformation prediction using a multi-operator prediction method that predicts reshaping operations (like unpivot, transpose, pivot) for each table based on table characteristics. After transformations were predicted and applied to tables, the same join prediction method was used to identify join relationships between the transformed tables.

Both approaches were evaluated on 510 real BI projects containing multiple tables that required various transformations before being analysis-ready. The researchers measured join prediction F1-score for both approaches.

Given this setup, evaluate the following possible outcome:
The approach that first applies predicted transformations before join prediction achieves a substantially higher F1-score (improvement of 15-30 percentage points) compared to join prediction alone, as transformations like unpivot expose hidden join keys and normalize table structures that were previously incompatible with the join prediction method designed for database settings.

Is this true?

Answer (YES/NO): NO